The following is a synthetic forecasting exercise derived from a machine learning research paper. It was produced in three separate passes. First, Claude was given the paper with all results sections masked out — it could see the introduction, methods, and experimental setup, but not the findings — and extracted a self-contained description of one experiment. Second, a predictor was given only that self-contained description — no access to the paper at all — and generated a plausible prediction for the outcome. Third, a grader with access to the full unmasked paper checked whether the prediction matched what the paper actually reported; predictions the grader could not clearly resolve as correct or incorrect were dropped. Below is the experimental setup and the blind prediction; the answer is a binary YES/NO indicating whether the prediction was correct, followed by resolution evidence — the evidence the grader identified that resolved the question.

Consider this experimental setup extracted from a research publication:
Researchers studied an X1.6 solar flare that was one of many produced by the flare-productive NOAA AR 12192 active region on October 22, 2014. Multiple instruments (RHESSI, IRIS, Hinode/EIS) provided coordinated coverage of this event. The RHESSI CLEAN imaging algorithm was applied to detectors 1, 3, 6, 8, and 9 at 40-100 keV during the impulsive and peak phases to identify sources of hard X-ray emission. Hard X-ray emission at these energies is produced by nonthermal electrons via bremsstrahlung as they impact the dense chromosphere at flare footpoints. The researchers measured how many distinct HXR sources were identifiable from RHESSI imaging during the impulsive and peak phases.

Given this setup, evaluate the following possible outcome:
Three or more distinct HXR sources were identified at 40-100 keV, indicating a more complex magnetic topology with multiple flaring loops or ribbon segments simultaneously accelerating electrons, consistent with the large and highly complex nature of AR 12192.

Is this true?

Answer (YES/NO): YES